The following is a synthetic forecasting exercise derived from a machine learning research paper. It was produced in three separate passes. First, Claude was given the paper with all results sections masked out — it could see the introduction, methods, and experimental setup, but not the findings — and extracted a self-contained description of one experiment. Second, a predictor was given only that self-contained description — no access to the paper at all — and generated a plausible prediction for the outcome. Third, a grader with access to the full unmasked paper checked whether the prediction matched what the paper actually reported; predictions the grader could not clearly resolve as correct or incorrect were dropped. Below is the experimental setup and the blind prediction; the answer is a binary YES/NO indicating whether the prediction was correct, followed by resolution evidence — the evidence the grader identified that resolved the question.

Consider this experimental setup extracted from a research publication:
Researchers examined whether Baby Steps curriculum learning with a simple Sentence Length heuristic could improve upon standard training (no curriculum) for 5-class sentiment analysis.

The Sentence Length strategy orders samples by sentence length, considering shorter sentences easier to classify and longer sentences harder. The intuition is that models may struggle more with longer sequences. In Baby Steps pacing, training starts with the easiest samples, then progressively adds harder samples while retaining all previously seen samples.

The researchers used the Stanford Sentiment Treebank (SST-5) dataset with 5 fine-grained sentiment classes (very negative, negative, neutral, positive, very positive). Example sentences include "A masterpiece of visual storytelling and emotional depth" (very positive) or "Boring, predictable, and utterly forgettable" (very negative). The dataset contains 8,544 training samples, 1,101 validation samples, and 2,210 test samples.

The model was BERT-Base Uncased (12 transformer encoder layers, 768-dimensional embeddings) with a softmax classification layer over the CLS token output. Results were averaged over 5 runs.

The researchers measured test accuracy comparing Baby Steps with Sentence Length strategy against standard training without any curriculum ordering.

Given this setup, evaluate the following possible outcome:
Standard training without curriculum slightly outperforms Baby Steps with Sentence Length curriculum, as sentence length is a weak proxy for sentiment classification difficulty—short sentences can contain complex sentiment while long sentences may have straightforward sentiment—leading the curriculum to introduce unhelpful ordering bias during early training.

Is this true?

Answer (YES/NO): NO